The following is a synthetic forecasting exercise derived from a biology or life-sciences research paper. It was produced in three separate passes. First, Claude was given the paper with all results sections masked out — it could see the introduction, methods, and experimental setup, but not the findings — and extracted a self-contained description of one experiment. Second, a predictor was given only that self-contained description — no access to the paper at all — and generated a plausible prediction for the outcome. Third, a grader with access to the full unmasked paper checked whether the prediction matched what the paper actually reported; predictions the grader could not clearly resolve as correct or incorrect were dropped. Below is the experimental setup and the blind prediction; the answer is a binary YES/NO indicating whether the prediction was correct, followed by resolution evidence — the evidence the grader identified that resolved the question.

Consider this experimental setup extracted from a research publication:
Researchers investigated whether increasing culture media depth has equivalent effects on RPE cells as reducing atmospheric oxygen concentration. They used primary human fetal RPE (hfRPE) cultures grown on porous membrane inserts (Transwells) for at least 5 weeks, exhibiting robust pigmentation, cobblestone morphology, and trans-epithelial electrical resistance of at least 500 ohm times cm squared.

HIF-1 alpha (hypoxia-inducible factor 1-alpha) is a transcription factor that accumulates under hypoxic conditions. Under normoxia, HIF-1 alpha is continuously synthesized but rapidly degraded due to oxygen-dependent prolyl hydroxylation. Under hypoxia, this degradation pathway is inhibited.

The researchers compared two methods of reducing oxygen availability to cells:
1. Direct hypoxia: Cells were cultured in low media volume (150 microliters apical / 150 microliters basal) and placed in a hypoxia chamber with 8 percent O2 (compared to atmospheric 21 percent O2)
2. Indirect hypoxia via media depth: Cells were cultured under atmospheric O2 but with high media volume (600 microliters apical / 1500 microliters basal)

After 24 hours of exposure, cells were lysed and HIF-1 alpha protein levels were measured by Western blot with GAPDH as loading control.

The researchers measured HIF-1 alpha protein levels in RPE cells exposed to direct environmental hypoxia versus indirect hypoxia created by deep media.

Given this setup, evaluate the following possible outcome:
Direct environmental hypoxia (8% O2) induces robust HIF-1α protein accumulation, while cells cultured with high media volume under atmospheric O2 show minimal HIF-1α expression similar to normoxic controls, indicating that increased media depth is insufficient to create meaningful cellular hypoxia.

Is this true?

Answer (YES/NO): NO